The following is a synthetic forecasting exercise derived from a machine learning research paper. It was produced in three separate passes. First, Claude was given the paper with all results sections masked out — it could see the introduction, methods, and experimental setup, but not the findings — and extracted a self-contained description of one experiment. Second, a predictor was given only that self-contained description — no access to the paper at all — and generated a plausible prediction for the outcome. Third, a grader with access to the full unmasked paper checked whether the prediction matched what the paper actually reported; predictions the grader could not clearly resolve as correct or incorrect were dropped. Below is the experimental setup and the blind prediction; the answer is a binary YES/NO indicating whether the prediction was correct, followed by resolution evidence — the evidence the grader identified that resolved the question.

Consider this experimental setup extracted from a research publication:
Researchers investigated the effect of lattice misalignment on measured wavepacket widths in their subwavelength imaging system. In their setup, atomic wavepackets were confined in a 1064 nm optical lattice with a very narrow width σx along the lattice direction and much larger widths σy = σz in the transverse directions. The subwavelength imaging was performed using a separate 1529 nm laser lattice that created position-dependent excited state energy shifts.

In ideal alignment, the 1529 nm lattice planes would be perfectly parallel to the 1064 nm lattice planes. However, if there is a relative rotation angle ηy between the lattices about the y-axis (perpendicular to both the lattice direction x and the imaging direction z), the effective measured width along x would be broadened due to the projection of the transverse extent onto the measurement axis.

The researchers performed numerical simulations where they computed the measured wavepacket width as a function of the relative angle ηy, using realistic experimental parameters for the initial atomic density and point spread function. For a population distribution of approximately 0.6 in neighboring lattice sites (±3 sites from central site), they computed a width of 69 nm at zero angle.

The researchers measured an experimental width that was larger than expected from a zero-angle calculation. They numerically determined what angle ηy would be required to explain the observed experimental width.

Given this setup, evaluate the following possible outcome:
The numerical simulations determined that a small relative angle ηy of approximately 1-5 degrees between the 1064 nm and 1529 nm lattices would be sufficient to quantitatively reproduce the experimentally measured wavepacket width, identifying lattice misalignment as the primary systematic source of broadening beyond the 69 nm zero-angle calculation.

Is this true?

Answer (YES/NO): NO